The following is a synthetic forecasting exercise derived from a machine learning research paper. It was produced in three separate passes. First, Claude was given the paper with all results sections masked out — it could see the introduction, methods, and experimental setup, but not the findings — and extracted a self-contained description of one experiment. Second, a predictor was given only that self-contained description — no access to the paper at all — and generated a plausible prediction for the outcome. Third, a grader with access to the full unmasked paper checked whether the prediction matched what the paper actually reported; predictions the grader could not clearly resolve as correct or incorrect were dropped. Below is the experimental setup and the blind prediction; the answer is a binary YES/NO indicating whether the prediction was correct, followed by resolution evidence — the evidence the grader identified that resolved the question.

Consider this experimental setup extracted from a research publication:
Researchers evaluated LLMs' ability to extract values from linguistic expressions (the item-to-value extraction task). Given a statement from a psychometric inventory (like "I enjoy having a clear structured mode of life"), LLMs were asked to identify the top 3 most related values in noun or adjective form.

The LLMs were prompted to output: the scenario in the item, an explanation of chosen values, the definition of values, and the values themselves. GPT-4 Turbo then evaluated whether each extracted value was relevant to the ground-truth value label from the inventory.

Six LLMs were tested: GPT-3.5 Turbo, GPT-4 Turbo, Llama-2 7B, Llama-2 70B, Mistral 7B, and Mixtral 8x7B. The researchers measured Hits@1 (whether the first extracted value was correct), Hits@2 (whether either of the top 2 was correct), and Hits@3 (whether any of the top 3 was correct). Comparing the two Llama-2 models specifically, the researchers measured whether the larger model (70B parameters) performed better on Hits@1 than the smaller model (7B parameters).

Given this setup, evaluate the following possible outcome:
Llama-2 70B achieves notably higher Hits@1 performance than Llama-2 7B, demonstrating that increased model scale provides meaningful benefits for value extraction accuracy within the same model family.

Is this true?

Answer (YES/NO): NO